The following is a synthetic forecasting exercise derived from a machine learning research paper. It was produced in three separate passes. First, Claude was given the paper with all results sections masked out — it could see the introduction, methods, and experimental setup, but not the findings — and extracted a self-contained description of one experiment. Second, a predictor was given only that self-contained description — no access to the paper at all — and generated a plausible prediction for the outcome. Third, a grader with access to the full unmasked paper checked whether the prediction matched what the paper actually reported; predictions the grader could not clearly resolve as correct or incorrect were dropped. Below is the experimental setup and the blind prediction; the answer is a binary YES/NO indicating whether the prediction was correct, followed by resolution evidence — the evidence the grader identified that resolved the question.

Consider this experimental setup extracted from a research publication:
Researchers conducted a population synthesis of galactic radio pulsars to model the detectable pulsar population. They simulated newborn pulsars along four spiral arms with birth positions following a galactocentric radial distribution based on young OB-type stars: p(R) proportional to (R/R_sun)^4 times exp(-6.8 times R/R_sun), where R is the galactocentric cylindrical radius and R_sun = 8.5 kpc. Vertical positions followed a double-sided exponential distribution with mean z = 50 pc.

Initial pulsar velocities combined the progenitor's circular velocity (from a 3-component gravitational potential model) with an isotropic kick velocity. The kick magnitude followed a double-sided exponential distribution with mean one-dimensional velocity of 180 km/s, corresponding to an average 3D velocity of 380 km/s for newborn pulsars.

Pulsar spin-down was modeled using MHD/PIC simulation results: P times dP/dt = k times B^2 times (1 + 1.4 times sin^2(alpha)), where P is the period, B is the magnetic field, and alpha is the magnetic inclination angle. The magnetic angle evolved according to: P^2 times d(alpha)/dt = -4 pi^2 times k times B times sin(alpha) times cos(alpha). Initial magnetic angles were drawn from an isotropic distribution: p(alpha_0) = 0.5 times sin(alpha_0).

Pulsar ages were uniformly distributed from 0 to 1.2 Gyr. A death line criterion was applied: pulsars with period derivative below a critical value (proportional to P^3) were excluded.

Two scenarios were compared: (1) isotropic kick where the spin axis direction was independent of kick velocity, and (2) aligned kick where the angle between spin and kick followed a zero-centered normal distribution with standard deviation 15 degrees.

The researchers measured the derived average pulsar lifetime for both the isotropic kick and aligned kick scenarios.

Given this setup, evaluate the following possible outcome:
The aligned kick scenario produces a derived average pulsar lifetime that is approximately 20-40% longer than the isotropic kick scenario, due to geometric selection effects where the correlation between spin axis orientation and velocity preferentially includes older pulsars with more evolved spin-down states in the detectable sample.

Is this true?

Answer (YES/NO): YES